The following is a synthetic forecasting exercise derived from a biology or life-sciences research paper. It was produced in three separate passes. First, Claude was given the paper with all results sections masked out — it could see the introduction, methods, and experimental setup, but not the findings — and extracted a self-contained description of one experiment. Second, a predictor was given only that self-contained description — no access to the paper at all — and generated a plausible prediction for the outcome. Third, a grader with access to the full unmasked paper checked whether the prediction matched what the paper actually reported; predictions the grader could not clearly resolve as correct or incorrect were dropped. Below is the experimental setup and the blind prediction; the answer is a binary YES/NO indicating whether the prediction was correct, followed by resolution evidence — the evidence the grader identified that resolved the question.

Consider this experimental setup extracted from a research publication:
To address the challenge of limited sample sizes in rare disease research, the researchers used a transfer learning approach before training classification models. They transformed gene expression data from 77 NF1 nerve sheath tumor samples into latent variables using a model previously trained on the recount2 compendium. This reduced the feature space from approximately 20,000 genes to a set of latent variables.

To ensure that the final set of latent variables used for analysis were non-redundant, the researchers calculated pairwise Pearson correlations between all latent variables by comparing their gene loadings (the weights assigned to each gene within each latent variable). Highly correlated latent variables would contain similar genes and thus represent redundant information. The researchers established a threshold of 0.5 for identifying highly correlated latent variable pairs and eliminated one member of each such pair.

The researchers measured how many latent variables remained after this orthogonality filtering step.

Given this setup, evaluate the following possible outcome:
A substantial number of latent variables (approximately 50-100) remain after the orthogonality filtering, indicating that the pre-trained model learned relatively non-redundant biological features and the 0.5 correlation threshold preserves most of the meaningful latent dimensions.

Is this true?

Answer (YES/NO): NO